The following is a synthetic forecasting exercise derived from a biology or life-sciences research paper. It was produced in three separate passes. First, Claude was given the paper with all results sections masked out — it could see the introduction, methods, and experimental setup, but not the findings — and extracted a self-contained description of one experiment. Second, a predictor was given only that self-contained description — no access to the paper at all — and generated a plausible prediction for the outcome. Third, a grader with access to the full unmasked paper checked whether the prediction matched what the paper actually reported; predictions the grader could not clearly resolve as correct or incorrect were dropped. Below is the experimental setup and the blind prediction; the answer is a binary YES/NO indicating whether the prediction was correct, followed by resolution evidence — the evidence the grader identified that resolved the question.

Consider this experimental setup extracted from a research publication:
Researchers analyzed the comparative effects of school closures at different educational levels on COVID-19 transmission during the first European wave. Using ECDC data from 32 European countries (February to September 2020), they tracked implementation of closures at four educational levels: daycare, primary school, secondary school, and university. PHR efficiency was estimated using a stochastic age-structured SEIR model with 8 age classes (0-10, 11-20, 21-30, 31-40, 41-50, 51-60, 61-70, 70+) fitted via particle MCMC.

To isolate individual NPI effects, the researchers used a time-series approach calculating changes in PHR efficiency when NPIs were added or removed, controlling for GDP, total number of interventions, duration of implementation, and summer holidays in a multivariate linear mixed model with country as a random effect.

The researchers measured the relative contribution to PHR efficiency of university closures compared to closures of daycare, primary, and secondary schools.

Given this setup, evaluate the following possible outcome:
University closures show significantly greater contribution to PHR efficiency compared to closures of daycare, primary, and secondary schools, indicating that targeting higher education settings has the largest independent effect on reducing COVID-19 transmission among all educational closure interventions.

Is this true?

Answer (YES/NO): YES